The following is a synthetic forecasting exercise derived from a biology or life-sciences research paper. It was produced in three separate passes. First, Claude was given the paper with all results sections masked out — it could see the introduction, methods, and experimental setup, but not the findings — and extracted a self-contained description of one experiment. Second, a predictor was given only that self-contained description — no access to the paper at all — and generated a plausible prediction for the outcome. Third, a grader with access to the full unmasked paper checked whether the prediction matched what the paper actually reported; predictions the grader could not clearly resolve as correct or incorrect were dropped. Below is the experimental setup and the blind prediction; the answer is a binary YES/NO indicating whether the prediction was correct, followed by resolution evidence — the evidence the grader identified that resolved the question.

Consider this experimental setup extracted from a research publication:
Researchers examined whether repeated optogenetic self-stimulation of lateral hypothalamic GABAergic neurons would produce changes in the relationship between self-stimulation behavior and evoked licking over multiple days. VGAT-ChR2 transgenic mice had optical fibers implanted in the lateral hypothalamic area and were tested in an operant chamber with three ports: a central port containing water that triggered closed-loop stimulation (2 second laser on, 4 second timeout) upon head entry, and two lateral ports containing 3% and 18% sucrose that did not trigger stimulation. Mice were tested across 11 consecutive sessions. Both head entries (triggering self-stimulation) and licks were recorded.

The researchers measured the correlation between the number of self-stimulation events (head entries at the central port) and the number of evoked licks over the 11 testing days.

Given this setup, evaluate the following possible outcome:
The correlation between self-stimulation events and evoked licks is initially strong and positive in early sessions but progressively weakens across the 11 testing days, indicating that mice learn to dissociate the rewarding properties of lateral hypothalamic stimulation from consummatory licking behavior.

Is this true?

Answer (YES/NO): NO